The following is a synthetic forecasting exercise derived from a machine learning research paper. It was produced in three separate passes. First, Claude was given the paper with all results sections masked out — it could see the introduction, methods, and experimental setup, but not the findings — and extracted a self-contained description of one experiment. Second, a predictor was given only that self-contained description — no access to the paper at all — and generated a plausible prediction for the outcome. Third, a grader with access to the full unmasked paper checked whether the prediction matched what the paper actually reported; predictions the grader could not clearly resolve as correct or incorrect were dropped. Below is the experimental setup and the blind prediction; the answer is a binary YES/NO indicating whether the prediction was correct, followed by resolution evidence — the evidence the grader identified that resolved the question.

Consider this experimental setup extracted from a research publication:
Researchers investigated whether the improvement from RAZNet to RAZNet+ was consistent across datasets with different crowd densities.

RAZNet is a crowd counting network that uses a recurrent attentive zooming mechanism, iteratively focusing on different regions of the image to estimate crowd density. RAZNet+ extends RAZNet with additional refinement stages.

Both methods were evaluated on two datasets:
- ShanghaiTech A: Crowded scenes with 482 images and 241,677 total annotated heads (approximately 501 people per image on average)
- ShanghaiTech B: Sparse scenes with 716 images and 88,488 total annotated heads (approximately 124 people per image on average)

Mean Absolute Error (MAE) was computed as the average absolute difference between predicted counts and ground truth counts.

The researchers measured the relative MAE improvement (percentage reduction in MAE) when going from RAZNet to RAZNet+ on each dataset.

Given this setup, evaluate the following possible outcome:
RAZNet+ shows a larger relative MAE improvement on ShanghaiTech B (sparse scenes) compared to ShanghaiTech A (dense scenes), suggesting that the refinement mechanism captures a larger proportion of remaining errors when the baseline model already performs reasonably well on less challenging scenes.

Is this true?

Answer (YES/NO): YES